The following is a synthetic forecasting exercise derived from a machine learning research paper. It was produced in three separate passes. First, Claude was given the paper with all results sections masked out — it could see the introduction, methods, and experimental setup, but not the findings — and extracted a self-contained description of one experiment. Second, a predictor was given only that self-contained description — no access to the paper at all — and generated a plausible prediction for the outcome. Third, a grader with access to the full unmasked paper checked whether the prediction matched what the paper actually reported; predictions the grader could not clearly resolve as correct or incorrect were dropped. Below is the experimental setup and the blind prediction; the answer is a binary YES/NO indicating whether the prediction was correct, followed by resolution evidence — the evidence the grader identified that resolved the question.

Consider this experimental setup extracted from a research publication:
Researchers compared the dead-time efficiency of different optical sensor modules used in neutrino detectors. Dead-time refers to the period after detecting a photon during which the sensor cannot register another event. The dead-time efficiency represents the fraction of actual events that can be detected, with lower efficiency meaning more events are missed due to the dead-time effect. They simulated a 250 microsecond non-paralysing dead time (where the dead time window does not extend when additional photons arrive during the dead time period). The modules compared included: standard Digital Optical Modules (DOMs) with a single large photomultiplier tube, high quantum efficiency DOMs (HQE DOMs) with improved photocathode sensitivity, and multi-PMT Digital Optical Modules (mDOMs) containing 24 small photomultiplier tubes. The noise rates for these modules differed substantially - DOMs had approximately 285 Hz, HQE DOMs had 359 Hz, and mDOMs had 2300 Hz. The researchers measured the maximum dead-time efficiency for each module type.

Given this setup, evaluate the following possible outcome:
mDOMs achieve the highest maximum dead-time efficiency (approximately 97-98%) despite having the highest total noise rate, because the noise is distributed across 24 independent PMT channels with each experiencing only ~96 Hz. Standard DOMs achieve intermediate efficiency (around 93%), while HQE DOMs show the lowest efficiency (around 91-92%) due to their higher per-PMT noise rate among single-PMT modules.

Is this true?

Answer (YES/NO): NO